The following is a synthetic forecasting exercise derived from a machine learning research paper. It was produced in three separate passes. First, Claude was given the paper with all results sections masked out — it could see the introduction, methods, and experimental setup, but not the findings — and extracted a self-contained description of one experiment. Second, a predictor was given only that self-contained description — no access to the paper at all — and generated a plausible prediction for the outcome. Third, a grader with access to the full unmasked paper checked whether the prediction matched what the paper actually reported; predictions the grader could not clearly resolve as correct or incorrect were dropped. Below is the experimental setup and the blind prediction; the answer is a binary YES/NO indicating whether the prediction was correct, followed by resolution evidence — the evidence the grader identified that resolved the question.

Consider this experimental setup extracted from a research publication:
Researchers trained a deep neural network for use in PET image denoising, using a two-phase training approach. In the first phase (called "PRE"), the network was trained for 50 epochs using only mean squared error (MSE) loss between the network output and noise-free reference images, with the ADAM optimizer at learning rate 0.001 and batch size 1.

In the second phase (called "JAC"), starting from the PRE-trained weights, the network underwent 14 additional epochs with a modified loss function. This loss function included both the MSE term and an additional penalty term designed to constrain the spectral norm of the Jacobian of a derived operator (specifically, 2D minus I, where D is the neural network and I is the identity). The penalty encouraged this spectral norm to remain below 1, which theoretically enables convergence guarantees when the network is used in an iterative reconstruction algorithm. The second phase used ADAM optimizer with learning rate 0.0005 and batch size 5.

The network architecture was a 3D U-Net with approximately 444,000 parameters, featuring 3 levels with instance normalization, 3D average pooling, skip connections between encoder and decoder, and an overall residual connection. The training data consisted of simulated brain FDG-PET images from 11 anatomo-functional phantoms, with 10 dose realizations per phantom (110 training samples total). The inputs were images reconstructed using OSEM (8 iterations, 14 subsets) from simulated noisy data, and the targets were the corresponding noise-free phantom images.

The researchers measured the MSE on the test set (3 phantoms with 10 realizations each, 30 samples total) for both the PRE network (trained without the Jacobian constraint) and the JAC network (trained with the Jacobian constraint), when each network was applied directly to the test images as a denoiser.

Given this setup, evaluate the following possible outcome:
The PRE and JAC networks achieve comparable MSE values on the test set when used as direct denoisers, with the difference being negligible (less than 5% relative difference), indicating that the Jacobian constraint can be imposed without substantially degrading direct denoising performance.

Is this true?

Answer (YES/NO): NO